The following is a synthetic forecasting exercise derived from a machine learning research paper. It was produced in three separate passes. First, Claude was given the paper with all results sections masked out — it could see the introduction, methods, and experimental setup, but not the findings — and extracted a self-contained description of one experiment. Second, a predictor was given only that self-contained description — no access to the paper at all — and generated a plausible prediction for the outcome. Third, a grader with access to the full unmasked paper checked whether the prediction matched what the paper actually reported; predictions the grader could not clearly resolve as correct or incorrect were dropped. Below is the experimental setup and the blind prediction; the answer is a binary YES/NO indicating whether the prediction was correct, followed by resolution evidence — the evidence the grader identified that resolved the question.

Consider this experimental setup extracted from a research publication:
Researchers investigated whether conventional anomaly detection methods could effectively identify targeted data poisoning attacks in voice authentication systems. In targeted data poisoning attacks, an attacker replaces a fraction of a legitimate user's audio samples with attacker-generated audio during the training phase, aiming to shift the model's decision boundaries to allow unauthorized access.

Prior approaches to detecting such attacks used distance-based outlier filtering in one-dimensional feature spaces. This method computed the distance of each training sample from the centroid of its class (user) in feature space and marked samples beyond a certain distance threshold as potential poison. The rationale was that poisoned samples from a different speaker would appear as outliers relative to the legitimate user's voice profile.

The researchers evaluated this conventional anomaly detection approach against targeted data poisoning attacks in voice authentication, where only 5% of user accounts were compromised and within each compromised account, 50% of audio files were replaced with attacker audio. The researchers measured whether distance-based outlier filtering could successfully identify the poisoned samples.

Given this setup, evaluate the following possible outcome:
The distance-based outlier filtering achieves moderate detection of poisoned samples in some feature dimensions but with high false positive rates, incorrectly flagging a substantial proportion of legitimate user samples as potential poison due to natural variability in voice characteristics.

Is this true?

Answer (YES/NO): NO